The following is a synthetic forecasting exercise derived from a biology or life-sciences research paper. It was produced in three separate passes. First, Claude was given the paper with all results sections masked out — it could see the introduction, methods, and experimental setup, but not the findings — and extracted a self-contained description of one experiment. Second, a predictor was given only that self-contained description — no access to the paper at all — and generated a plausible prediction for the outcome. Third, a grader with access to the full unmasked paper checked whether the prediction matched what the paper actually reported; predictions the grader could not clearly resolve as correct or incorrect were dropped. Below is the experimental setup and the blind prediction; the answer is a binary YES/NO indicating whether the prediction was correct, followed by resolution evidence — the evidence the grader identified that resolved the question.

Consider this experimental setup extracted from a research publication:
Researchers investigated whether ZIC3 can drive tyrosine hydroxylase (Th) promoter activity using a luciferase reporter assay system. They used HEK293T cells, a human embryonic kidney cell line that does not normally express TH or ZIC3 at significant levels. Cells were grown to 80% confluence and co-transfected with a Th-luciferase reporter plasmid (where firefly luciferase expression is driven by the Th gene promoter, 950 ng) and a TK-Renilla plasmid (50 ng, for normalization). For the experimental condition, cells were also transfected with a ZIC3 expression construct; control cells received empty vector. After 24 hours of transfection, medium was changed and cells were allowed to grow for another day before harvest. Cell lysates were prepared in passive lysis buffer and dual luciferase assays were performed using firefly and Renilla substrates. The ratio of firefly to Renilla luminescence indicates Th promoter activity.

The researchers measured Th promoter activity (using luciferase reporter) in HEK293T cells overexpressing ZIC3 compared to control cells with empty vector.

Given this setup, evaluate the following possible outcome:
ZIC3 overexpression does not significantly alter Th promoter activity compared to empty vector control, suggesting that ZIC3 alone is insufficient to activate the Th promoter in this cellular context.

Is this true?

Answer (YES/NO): NO